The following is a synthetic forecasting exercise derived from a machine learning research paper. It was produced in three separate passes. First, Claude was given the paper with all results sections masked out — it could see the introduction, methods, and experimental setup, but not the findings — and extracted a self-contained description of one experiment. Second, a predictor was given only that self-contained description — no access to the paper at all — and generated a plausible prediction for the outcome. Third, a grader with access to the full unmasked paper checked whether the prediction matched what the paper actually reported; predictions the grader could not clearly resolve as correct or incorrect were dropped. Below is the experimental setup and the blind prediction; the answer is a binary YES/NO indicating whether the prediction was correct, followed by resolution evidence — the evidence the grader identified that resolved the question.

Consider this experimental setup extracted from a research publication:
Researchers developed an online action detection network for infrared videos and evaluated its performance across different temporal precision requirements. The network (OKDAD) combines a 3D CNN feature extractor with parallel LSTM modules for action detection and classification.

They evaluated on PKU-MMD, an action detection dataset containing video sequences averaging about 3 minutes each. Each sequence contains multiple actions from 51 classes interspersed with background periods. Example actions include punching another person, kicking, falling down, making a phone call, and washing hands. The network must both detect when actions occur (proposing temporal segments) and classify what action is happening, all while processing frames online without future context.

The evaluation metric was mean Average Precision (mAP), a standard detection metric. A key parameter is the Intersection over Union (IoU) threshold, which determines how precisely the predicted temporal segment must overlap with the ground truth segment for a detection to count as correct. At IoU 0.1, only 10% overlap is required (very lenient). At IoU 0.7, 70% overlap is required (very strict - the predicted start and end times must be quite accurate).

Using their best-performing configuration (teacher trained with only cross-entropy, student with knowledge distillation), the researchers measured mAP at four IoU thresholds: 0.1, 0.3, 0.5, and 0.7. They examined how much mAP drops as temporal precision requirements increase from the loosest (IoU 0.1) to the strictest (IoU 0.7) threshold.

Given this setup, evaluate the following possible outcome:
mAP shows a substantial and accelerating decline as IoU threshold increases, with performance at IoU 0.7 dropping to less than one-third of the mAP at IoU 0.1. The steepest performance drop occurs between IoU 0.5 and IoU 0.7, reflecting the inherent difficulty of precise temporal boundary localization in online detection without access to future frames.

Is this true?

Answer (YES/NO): NO